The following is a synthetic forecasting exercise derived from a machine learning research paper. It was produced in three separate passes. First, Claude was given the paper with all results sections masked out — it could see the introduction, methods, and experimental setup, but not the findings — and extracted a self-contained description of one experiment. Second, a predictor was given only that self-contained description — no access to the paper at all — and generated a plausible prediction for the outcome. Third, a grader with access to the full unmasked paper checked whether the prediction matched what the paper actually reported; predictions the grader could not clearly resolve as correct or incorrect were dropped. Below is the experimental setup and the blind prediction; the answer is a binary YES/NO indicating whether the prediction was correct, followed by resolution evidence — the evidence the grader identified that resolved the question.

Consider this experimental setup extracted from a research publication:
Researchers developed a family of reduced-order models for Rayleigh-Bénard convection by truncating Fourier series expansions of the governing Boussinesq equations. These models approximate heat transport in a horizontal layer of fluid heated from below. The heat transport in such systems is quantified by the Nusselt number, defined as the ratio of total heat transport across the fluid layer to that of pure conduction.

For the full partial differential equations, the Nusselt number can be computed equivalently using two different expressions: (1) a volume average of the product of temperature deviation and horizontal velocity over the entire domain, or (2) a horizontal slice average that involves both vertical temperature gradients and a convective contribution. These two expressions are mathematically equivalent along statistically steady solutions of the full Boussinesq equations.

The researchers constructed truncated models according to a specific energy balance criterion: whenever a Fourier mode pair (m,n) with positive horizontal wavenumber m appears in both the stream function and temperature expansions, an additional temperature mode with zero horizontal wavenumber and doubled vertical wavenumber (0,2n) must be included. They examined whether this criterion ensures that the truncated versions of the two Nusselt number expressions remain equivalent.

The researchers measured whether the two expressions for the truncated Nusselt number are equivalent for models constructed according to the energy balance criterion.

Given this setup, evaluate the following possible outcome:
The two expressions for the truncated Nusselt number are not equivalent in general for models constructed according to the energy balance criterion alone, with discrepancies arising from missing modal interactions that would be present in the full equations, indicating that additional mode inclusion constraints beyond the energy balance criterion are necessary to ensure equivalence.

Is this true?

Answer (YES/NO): NO